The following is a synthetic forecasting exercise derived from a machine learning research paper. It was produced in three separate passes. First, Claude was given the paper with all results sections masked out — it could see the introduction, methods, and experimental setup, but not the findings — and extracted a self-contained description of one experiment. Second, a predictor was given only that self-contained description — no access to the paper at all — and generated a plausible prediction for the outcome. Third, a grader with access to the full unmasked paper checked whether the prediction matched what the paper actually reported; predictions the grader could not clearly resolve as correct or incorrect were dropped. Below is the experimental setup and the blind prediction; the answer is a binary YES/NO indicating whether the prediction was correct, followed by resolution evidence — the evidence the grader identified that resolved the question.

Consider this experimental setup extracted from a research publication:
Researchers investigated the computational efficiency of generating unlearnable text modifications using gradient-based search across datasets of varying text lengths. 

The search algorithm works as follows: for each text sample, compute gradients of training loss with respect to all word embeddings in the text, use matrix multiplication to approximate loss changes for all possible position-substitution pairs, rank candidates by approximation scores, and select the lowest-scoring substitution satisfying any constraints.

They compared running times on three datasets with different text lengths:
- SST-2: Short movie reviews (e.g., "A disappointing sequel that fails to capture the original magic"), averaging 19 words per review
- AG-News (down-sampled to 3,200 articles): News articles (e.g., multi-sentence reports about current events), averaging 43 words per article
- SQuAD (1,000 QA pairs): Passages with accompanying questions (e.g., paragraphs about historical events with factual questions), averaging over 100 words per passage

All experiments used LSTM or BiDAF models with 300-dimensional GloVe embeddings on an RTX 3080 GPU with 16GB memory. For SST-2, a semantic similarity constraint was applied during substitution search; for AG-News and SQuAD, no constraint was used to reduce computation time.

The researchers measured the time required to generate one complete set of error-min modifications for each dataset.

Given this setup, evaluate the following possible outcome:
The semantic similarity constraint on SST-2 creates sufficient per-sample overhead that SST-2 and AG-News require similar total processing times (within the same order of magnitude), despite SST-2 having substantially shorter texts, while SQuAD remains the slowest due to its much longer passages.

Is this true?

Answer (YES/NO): NO